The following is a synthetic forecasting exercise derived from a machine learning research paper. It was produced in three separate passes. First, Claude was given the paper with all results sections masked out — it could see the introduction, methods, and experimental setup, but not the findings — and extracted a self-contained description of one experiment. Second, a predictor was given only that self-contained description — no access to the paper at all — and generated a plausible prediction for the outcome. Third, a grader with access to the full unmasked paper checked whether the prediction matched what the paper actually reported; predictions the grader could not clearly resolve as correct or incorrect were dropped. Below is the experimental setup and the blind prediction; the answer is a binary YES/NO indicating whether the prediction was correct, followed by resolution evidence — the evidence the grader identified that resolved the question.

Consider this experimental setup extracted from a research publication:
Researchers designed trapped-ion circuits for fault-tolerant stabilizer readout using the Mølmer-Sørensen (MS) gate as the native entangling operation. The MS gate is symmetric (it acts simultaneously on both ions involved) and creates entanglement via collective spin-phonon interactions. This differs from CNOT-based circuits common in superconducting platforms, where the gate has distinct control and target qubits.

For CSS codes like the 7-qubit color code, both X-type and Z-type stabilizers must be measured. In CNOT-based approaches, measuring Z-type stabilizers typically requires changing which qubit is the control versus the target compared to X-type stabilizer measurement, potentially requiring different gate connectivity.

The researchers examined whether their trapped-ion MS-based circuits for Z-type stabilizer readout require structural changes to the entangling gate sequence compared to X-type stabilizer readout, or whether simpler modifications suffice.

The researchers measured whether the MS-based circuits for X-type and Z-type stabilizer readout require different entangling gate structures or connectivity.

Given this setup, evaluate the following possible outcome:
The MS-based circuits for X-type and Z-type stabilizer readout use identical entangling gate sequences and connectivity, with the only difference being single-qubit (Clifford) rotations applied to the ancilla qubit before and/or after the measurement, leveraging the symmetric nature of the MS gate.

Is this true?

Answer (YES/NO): YES